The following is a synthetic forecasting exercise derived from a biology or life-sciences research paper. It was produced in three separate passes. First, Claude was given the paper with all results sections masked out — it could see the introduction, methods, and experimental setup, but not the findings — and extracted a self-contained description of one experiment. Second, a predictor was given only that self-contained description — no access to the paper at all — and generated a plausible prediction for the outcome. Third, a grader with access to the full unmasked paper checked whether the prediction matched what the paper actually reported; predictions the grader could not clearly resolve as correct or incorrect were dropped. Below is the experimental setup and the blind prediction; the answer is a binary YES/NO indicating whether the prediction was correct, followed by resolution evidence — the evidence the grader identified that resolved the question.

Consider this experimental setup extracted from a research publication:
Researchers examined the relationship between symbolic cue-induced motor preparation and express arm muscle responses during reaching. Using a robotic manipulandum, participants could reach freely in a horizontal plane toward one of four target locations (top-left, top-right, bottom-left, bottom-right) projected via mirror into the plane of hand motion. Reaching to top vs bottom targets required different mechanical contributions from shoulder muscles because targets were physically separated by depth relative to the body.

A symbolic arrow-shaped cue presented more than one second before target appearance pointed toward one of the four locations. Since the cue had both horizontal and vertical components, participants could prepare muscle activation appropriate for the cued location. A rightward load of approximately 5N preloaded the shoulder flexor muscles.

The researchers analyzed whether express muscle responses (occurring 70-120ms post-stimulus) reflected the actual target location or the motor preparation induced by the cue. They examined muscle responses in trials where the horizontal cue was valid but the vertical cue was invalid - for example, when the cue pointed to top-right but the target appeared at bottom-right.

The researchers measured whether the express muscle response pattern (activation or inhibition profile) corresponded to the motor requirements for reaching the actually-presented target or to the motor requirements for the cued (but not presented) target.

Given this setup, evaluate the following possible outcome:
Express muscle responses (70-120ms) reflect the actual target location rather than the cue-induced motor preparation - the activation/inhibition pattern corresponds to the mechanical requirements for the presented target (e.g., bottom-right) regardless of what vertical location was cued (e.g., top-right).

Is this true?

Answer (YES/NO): NO